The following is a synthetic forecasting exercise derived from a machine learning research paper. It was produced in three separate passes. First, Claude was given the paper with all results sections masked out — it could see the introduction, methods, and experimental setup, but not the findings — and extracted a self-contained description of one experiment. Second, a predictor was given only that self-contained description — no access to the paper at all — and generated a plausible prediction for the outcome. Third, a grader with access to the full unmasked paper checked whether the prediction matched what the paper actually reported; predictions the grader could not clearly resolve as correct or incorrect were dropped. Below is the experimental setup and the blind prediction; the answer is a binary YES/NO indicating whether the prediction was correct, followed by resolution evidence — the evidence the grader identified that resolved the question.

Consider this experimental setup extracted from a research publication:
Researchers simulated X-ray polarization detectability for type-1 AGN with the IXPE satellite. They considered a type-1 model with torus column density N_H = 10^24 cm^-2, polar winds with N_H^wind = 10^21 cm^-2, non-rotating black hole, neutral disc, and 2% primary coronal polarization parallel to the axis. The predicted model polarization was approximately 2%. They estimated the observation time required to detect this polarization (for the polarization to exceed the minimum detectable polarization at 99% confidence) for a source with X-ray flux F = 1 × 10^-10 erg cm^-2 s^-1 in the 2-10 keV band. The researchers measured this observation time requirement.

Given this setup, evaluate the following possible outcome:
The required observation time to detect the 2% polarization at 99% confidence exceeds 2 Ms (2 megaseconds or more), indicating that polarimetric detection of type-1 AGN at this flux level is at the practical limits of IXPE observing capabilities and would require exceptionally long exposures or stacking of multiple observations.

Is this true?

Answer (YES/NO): YES